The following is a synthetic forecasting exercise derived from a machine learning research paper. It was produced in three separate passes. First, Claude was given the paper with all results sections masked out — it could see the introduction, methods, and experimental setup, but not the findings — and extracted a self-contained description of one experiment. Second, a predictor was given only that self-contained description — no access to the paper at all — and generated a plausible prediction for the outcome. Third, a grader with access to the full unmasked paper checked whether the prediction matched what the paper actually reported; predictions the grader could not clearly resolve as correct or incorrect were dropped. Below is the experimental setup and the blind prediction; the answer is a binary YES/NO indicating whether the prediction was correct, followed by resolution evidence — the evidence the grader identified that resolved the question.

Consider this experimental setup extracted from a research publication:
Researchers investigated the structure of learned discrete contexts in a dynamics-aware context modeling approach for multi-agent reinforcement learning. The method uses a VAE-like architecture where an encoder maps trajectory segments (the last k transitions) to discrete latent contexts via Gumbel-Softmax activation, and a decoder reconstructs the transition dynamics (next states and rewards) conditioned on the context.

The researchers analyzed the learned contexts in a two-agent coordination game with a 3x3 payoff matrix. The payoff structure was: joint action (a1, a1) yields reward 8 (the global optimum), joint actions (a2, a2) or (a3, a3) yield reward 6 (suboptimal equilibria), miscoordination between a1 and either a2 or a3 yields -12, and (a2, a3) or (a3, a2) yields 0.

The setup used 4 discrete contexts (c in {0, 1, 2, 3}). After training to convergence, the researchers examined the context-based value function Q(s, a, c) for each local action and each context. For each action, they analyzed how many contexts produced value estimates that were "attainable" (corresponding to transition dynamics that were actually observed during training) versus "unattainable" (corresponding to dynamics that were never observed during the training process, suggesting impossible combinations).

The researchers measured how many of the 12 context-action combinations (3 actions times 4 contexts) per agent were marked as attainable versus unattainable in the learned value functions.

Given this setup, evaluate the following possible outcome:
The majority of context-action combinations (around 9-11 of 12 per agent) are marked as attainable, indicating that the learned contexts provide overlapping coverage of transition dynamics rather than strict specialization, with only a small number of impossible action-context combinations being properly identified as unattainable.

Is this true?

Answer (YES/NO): YES